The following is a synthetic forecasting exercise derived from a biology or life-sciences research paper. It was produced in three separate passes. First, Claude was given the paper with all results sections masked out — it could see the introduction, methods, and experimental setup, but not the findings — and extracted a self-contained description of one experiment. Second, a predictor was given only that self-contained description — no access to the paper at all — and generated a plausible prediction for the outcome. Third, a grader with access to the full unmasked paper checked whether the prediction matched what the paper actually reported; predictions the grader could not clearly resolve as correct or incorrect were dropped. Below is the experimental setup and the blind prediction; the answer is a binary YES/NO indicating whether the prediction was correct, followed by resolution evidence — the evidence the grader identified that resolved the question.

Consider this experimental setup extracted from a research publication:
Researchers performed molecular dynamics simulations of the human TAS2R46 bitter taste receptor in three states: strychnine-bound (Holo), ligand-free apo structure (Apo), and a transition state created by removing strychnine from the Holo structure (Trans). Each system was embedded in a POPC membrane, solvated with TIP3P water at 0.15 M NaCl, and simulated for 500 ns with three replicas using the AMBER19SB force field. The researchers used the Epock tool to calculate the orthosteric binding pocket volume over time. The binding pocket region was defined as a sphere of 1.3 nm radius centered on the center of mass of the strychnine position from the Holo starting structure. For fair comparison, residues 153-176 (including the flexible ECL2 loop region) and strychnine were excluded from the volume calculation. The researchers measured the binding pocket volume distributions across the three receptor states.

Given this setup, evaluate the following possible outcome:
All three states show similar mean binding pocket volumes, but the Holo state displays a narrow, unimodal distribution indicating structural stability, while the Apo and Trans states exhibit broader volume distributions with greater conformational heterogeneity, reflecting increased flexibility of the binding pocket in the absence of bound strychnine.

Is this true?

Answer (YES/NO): NO